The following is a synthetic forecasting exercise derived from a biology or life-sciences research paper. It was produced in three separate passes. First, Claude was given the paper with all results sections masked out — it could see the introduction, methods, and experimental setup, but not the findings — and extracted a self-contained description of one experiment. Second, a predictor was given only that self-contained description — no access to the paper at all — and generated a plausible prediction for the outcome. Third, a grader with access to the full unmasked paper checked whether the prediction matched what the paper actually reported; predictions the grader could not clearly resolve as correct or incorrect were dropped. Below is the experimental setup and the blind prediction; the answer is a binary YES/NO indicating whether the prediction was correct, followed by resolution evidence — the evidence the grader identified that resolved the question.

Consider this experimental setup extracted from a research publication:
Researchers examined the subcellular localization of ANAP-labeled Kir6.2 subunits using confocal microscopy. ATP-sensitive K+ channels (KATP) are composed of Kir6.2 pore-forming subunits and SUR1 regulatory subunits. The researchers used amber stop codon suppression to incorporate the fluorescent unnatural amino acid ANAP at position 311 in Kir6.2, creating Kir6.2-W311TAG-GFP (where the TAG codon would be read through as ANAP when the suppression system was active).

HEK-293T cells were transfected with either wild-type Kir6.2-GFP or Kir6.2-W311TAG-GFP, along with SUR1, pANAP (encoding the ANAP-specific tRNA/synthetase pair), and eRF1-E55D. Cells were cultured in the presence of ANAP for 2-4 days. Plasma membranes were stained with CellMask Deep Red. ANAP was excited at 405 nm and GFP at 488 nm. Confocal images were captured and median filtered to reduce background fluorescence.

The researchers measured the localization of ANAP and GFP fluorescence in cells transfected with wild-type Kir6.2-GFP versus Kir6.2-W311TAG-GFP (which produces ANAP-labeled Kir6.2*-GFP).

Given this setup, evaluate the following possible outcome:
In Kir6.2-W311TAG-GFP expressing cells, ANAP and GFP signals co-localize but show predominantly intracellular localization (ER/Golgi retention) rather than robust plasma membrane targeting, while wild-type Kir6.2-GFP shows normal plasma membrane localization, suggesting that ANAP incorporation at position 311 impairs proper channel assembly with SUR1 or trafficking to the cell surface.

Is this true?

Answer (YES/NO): NO